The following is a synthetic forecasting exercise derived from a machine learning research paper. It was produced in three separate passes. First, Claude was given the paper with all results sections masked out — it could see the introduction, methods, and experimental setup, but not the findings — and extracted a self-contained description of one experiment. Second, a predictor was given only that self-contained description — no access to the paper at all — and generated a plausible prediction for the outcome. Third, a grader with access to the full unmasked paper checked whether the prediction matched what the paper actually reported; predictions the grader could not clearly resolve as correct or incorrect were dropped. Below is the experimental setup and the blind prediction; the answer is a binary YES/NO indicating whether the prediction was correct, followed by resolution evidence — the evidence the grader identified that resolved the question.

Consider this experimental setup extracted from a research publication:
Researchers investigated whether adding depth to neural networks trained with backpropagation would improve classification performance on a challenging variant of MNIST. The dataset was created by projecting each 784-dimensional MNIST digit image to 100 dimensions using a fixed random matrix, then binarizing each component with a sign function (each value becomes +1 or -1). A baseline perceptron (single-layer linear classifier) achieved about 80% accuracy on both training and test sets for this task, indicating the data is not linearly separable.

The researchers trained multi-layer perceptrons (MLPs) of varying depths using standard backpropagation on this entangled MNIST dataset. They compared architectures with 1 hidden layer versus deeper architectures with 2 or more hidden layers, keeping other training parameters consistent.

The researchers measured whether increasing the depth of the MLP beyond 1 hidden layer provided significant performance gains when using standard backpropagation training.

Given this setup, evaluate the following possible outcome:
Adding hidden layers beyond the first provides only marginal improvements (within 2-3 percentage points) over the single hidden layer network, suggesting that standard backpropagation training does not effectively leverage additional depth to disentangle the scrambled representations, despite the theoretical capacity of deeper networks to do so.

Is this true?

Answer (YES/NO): YES